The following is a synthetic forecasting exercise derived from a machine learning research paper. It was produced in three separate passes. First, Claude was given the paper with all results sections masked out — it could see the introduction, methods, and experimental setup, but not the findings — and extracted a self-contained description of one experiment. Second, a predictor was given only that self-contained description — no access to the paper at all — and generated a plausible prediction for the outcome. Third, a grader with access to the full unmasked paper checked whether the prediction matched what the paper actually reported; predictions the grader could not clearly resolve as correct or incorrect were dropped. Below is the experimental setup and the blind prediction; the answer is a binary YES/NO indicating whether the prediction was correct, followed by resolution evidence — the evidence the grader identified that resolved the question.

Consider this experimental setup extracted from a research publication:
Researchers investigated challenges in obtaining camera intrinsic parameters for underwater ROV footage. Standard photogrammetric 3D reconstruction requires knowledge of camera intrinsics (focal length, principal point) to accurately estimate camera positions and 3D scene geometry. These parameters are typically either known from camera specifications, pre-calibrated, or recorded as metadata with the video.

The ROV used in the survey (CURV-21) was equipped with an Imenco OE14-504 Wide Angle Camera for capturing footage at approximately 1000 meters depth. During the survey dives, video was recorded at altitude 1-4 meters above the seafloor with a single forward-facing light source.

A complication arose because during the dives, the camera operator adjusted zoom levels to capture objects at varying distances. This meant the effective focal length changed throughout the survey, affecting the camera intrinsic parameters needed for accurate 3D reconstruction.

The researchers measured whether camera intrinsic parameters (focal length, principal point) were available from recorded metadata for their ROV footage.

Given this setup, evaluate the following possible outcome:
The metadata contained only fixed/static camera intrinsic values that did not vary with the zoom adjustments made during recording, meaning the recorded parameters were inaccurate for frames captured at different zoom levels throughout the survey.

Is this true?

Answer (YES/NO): NO